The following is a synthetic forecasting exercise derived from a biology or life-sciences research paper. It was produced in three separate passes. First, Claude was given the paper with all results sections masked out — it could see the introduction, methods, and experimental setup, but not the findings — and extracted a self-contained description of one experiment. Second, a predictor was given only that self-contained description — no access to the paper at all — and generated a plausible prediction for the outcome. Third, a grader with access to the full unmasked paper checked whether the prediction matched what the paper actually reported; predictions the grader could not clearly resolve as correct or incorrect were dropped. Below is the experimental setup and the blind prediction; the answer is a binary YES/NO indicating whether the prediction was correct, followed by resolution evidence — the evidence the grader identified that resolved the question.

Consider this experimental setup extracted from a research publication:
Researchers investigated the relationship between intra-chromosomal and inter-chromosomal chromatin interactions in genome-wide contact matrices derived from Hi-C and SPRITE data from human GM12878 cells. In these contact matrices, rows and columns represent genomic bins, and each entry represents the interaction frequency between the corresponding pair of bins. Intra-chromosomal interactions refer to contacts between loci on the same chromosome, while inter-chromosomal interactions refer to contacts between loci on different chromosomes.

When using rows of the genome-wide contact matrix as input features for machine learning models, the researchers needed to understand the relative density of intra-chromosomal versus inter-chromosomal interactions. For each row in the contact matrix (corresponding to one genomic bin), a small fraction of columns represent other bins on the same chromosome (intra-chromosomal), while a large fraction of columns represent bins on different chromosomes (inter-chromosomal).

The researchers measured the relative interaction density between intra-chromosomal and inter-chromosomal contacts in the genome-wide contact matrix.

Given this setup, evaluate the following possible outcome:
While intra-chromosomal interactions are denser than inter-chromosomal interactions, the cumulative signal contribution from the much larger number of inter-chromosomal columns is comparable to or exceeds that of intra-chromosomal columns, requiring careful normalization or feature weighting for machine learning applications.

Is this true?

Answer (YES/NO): NO